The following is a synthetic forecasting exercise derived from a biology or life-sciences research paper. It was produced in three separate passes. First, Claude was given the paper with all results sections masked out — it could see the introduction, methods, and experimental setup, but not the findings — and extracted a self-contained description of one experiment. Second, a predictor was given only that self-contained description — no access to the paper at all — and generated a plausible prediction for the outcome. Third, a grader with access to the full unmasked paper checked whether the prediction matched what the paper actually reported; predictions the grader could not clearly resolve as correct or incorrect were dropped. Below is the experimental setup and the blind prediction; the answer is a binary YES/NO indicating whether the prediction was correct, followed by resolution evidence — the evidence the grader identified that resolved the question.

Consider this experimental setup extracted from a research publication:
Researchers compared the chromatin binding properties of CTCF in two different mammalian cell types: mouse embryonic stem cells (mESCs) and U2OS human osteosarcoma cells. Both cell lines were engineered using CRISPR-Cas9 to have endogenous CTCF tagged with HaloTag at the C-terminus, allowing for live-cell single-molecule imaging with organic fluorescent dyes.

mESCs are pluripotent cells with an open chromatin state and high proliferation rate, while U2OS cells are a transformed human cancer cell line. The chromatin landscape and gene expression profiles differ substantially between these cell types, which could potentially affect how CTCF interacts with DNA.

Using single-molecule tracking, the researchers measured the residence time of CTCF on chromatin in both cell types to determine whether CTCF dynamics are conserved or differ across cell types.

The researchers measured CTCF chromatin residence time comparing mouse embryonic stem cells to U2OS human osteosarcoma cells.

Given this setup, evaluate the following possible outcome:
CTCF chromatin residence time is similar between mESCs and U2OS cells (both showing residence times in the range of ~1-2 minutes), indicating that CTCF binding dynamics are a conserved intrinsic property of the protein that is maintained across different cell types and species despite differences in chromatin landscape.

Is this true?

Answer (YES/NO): YES